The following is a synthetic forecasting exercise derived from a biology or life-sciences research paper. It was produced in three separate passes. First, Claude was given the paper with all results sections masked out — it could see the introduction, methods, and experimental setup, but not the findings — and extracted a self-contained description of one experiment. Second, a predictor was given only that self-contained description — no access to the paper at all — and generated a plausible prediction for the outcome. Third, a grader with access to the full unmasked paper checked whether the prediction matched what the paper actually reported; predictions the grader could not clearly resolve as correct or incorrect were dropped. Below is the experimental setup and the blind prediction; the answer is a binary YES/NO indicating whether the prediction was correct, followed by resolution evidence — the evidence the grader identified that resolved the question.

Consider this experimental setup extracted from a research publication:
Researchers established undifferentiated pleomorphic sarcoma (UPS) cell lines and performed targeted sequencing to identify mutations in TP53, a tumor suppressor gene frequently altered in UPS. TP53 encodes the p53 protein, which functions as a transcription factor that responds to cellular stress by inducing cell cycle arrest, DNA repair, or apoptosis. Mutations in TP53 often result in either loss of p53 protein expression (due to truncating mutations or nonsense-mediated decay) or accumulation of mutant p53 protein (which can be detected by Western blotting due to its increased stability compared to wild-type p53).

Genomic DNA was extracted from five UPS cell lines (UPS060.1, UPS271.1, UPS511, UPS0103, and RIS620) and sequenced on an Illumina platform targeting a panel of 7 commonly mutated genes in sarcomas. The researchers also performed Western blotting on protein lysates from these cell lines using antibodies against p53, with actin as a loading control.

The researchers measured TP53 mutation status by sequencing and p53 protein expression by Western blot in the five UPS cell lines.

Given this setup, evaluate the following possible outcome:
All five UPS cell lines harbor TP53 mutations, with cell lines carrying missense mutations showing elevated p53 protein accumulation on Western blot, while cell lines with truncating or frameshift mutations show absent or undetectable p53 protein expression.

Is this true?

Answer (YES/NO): NO